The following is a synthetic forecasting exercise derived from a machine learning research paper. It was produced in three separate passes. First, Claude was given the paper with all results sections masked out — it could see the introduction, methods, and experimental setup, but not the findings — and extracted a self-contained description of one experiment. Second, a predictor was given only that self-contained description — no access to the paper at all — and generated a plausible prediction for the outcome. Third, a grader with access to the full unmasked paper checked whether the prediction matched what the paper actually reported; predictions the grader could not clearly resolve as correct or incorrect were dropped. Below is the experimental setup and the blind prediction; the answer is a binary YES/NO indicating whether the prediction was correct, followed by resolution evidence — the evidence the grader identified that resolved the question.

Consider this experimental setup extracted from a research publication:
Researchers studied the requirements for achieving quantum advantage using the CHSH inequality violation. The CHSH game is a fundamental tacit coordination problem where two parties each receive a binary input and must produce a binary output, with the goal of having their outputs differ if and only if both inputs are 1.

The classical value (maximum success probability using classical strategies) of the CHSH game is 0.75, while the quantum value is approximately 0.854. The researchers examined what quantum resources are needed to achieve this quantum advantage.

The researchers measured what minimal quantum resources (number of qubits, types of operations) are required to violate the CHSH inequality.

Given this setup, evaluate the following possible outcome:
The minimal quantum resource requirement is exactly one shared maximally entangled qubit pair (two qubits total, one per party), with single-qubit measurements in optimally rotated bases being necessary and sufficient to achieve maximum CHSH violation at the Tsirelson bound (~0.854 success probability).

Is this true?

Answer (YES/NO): NO